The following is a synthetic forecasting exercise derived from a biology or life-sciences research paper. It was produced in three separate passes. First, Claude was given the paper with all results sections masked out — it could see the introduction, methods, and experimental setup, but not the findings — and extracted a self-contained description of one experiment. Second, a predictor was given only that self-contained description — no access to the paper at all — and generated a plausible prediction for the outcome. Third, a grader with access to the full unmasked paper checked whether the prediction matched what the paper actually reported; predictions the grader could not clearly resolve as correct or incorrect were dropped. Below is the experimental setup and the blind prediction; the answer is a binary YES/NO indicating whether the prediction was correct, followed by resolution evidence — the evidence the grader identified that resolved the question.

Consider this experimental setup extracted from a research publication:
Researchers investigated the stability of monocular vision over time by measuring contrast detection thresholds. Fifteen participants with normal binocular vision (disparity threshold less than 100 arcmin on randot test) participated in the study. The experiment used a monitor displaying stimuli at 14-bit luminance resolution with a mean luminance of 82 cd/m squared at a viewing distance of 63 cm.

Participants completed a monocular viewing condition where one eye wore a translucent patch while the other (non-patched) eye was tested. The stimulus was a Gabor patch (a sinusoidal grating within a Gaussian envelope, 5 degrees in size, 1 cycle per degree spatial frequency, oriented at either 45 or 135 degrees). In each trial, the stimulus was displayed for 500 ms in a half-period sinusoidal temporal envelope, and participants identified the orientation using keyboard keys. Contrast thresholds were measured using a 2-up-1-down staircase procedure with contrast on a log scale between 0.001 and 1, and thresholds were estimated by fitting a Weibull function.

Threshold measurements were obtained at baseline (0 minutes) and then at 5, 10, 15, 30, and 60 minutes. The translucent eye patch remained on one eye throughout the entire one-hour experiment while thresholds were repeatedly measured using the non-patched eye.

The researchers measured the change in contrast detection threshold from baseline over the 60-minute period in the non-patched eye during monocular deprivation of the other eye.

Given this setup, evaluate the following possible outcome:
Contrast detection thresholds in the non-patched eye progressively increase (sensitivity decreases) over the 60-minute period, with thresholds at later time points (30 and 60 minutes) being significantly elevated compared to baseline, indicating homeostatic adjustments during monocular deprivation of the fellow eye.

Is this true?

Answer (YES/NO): YES